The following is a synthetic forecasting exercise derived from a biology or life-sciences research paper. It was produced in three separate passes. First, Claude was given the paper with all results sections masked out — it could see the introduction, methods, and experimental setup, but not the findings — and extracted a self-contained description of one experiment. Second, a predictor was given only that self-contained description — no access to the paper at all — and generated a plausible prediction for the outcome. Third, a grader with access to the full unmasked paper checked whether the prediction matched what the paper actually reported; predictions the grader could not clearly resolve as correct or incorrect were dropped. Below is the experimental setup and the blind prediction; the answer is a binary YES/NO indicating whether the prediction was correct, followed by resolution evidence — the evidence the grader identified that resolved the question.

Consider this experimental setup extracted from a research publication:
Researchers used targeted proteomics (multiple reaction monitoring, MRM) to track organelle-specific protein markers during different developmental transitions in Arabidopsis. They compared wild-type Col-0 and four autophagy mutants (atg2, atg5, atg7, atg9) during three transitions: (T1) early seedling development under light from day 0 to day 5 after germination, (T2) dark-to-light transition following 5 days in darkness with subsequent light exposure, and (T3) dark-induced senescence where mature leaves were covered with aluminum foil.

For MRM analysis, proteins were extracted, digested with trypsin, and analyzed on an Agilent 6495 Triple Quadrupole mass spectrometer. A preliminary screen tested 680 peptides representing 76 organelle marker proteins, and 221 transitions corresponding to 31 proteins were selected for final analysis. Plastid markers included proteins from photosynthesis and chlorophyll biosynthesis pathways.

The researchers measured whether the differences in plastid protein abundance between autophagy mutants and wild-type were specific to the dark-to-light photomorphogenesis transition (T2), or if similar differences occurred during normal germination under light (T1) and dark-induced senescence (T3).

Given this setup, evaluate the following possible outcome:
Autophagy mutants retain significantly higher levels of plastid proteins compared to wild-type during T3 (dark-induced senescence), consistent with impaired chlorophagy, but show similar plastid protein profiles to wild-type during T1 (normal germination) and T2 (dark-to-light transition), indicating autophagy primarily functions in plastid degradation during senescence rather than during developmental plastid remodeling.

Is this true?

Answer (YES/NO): NO